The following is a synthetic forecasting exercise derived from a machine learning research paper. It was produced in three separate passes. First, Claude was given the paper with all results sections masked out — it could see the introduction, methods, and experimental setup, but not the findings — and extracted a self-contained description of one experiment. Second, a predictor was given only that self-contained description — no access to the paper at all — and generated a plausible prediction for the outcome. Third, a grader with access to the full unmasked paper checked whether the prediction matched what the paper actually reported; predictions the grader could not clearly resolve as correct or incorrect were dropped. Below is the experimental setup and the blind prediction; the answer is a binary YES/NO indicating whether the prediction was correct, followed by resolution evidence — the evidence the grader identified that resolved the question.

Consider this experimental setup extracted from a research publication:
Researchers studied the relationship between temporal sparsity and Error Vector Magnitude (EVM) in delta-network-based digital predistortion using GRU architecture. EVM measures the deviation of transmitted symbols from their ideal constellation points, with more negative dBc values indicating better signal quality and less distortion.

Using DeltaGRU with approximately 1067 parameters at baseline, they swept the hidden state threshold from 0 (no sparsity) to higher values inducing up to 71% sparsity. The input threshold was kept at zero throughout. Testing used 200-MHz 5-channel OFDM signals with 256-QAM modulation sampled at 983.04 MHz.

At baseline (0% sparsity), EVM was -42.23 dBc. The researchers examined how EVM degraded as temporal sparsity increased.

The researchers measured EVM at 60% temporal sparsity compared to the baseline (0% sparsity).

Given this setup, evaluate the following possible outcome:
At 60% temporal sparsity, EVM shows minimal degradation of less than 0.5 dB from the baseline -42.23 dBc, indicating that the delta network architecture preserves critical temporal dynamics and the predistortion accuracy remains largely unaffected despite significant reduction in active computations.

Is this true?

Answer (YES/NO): NO